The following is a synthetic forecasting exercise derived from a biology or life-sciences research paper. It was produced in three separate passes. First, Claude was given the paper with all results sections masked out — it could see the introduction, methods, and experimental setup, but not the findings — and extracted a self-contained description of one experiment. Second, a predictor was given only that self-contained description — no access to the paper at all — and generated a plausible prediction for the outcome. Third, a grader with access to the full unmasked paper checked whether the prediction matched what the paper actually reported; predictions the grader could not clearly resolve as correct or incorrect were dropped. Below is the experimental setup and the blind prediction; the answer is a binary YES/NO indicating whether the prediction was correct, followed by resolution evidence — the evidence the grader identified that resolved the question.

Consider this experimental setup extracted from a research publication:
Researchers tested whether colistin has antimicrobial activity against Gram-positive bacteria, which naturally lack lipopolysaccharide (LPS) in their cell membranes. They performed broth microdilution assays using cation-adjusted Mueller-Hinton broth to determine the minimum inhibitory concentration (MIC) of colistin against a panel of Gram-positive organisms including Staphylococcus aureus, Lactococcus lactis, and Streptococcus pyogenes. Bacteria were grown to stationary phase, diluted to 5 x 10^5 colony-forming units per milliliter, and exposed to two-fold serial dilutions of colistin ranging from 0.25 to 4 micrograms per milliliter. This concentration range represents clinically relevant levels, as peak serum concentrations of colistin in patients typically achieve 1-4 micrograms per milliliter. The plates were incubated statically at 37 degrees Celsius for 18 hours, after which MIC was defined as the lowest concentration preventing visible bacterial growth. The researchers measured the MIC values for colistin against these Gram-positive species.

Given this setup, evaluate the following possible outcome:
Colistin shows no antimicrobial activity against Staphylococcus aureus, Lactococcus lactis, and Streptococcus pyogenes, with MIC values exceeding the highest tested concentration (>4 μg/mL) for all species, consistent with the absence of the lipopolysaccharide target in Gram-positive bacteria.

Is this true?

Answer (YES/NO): NO